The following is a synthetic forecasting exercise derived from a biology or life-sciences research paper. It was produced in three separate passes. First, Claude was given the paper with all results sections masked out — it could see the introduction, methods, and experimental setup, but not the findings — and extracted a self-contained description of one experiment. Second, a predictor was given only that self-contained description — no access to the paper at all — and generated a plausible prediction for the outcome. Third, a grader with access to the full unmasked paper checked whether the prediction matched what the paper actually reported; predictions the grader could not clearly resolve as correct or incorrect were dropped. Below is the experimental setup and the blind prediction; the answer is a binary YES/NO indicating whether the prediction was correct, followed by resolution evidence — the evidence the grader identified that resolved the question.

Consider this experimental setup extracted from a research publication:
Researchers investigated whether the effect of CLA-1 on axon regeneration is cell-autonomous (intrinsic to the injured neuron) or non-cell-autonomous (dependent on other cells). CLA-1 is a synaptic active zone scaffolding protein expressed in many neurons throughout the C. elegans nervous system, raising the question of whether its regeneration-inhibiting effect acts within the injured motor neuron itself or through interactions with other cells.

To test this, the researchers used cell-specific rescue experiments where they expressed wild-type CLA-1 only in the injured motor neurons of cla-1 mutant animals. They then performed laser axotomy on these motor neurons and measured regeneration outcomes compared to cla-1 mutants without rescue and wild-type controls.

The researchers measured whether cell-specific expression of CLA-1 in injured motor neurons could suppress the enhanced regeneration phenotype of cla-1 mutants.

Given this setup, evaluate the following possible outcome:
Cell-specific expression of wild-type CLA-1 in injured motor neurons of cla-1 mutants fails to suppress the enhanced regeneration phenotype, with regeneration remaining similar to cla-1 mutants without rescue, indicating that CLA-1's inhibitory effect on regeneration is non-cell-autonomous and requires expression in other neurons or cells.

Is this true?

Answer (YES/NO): NO